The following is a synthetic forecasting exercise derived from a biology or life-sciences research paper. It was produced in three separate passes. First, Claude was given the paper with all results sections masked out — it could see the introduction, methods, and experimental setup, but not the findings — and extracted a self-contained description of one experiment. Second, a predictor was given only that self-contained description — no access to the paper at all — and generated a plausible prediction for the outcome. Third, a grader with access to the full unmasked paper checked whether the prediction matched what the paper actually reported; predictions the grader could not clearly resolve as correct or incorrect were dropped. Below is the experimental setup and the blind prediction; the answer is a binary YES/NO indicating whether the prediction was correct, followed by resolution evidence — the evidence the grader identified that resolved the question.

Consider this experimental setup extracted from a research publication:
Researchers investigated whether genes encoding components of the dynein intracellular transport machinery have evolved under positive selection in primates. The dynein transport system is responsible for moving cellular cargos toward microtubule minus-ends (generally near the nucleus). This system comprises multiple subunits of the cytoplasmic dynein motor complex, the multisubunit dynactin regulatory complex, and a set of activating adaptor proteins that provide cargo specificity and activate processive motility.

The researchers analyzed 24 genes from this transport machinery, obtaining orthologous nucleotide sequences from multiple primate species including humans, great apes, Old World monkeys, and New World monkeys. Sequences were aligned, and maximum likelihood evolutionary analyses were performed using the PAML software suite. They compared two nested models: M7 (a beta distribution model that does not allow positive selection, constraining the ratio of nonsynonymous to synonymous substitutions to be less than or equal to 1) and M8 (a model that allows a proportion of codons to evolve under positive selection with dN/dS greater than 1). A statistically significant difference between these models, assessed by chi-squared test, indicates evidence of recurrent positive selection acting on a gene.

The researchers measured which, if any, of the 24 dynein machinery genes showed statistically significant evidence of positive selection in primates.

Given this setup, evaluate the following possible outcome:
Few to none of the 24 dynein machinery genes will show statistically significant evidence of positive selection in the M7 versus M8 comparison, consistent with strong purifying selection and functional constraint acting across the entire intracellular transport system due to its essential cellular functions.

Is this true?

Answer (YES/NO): YES